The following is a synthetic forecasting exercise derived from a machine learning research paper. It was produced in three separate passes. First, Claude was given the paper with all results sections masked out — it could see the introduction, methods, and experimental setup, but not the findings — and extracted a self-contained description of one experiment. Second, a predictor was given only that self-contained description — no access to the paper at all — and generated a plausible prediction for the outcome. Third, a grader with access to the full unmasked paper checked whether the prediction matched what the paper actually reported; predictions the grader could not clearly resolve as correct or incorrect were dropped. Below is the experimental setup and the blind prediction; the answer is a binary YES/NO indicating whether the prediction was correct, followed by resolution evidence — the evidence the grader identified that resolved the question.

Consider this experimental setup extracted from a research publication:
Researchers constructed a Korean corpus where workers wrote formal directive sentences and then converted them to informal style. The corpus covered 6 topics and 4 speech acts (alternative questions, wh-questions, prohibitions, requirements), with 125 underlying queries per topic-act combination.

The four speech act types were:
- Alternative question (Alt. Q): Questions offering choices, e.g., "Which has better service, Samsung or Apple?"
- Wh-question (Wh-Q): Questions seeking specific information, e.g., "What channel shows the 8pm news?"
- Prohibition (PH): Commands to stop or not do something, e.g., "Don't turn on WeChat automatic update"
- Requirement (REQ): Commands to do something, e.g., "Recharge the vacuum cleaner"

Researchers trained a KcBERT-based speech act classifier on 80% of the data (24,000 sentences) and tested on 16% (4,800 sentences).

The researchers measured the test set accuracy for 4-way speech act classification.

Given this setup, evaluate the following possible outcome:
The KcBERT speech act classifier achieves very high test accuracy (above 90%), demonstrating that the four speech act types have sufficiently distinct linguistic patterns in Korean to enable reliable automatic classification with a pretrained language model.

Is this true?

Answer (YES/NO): YES